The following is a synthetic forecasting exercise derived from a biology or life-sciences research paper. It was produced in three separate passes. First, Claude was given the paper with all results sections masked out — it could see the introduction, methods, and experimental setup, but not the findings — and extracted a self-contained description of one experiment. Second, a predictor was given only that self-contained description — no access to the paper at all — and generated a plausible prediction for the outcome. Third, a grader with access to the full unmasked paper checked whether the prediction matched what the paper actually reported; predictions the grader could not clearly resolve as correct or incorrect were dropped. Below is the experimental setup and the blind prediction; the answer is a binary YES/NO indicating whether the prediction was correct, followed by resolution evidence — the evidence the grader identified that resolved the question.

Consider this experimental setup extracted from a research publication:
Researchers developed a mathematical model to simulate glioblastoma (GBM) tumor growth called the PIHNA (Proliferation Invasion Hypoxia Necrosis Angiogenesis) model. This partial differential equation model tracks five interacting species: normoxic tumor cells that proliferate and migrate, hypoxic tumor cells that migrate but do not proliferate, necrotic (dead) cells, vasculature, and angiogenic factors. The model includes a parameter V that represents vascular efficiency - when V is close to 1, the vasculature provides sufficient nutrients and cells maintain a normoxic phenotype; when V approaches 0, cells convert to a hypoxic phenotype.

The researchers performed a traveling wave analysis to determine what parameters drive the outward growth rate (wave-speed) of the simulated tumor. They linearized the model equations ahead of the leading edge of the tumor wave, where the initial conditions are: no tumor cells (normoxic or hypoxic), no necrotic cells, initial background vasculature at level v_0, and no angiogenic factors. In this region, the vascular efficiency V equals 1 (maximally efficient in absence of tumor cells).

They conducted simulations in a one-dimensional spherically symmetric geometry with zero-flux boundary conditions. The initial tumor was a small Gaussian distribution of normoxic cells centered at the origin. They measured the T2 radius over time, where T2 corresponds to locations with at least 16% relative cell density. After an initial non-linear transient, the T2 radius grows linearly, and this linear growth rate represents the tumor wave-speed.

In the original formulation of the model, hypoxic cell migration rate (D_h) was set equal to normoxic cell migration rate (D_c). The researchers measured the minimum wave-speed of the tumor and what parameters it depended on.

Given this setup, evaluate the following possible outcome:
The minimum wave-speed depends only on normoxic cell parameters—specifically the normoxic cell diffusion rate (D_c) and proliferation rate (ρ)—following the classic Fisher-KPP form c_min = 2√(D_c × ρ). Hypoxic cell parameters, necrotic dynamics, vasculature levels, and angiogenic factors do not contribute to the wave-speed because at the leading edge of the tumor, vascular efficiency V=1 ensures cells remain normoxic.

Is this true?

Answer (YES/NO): NO